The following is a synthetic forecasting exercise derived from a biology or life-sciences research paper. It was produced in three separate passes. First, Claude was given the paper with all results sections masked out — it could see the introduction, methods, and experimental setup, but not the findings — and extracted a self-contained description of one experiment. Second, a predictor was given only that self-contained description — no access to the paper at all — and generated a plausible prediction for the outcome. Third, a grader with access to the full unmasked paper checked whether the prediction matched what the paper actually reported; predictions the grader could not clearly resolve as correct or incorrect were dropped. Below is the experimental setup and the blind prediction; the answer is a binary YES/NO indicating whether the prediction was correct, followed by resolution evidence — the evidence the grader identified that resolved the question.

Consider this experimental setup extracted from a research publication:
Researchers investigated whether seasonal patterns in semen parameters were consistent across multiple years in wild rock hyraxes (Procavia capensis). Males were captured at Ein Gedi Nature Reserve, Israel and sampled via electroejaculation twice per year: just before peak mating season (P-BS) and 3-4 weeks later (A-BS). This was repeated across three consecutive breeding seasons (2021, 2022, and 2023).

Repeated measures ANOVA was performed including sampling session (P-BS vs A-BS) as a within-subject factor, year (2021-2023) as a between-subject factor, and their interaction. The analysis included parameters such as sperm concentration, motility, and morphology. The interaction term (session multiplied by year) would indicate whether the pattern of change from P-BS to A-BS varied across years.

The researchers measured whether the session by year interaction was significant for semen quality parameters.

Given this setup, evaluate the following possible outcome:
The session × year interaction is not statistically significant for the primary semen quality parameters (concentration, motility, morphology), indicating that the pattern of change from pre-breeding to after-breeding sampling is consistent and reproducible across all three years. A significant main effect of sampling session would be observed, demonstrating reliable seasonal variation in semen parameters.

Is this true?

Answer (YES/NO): YES